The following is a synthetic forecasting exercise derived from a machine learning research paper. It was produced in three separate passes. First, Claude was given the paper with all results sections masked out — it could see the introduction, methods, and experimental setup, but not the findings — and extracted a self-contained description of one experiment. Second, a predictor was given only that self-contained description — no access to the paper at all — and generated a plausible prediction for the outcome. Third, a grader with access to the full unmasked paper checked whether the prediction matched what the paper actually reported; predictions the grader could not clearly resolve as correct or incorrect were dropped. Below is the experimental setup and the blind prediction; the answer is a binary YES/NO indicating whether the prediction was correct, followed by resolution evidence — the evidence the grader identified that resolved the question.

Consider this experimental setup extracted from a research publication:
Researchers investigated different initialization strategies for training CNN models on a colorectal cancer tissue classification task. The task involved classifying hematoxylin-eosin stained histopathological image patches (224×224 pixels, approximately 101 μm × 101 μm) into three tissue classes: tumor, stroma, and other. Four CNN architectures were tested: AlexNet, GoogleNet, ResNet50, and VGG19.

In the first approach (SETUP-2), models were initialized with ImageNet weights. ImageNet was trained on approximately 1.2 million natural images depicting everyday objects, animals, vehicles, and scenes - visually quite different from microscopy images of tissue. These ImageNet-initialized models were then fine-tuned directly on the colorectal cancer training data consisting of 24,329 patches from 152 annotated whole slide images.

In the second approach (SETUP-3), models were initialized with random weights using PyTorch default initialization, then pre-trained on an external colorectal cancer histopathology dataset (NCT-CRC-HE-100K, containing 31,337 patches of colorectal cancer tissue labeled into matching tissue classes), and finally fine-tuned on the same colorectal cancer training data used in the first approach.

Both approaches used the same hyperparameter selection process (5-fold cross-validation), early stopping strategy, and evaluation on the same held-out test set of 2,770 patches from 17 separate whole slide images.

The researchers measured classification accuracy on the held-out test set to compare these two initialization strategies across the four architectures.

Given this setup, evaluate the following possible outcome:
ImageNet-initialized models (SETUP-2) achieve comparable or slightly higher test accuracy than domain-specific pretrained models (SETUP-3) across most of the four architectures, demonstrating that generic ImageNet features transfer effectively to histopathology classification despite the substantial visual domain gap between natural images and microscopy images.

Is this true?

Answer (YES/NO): YES